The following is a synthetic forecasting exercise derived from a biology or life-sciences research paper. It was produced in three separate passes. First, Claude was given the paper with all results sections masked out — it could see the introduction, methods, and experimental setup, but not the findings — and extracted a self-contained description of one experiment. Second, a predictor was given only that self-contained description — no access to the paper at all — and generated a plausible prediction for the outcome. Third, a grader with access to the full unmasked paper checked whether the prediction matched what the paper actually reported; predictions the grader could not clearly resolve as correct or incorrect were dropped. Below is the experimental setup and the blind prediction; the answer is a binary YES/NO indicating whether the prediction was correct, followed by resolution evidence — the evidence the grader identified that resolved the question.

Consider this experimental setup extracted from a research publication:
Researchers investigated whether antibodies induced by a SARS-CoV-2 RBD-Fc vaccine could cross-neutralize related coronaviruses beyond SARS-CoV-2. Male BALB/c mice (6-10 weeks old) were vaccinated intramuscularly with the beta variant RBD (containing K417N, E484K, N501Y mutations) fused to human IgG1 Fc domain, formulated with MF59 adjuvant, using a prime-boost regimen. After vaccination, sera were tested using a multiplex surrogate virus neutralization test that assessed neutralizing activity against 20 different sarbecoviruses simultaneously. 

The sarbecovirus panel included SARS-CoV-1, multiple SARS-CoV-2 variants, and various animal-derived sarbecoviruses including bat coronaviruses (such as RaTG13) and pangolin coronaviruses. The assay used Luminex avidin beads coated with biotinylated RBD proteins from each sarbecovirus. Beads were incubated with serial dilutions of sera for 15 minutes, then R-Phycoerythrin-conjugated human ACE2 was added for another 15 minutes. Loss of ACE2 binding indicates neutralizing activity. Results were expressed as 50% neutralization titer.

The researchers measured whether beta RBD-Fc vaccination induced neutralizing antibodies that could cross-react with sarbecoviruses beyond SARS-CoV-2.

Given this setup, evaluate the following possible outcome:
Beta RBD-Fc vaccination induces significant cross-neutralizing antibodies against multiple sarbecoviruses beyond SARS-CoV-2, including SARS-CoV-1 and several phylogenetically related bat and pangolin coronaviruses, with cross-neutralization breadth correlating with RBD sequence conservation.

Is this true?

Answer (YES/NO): NO